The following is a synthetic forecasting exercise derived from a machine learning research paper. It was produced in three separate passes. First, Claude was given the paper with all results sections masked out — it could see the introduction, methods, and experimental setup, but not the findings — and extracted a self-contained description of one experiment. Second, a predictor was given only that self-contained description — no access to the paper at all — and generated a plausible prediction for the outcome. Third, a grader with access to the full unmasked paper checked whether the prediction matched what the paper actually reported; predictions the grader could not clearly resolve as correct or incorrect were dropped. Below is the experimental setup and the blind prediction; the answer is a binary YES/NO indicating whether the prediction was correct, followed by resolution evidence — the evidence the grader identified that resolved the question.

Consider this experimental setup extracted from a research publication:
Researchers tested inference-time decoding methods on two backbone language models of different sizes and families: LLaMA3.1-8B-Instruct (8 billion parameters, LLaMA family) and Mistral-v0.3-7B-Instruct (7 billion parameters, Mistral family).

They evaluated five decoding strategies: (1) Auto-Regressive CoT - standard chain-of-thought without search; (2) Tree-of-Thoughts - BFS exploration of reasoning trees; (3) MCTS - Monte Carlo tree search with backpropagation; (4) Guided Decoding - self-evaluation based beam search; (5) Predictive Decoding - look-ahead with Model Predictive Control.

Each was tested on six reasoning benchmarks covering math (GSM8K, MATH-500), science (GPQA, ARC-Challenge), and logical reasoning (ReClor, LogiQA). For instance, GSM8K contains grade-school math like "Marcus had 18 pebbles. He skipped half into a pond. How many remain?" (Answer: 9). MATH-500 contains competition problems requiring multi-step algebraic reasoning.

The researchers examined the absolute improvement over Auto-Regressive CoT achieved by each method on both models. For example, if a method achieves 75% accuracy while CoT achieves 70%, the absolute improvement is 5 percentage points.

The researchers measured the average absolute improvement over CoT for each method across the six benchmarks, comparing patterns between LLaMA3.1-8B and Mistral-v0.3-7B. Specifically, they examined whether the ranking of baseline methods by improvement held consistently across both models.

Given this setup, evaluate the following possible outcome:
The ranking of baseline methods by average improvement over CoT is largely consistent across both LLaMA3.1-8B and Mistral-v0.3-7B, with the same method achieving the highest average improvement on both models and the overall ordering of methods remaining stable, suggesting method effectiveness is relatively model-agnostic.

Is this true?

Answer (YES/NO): NO